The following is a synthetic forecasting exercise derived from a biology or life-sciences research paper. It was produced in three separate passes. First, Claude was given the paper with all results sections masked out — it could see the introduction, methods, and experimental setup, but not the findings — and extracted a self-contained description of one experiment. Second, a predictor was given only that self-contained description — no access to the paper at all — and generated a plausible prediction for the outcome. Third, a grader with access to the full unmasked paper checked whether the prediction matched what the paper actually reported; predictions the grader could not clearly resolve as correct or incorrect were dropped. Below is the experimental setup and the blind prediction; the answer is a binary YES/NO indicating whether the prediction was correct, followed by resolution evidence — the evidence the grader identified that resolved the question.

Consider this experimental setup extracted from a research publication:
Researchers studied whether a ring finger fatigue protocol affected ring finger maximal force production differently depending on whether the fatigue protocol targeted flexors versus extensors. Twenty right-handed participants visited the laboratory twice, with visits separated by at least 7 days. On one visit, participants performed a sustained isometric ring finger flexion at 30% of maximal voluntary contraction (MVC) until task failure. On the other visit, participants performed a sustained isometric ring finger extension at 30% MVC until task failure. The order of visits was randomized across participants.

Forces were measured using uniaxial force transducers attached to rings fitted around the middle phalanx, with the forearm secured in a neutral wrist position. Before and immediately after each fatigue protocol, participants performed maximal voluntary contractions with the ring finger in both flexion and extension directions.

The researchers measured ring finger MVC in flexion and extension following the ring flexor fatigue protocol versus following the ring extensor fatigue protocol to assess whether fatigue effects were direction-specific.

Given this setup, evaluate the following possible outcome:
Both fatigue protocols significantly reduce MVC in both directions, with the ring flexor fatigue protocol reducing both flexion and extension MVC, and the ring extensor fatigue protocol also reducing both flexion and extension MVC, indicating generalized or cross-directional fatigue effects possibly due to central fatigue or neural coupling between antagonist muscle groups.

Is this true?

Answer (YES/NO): YES